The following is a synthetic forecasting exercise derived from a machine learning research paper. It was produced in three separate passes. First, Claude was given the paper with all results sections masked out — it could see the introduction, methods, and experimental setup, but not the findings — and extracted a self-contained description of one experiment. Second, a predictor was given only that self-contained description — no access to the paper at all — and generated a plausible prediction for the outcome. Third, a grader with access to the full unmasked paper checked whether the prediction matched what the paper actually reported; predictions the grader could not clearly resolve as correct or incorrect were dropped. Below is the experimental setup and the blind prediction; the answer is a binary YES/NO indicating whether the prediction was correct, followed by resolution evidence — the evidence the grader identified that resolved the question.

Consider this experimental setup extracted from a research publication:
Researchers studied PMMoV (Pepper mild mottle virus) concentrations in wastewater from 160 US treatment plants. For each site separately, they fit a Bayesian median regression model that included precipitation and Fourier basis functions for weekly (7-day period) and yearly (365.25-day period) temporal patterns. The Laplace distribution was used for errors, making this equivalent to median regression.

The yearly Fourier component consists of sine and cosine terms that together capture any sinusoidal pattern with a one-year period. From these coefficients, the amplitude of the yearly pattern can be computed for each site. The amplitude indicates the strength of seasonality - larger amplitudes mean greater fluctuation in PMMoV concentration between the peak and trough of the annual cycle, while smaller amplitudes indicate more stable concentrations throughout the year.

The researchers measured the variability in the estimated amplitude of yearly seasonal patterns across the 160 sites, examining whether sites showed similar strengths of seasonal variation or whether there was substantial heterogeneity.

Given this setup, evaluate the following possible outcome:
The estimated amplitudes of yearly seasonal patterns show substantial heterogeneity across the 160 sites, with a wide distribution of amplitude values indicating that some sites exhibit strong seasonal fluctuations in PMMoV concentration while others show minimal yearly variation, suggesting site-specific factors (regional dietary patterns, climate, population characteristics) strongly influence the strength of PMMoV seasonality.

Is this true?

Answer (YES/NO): YES